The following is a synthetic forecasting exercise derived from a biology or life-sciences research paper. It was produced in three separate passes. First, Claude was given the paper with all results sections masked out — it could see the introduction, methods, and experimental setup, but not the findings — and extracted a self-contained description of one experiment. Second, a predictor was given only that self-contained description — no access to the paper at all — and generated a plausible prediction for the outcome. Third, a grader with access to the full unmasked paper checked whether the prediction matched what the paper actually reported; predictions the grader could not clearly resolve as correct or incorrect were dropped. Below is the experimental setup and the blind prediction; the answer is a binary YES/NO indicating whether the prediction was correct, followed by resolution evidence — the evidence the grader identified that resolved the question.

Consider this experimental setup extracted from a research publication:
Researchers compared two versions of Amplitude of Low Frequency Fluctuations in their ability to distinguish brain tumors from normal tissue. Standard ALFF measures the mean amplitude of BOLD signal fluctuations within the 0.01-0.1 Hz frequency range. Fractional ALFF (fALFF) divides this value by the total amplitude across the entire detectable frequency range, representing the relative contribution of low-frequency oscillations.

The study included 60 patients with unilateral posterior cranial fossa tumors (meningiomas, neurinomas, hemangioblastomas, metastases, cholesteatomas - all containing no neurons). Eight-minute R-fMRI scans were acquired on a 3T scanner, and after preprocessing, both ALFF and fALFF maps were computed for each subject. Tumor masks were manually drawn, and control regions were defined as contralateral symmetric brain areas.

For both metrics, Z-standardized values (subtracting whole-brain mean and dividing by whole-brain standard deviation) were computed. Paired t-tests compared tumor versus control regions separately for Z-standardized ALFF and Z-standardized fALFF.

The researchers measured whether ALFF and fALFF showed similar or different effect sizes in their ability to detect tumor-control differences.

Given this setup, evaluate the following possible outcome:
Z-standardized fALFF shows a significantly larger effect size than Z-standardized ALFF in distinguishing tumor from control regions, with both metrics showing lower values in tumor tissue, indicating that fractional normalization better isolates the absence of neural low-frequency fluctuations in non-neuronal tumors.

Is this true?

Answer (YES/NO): NO